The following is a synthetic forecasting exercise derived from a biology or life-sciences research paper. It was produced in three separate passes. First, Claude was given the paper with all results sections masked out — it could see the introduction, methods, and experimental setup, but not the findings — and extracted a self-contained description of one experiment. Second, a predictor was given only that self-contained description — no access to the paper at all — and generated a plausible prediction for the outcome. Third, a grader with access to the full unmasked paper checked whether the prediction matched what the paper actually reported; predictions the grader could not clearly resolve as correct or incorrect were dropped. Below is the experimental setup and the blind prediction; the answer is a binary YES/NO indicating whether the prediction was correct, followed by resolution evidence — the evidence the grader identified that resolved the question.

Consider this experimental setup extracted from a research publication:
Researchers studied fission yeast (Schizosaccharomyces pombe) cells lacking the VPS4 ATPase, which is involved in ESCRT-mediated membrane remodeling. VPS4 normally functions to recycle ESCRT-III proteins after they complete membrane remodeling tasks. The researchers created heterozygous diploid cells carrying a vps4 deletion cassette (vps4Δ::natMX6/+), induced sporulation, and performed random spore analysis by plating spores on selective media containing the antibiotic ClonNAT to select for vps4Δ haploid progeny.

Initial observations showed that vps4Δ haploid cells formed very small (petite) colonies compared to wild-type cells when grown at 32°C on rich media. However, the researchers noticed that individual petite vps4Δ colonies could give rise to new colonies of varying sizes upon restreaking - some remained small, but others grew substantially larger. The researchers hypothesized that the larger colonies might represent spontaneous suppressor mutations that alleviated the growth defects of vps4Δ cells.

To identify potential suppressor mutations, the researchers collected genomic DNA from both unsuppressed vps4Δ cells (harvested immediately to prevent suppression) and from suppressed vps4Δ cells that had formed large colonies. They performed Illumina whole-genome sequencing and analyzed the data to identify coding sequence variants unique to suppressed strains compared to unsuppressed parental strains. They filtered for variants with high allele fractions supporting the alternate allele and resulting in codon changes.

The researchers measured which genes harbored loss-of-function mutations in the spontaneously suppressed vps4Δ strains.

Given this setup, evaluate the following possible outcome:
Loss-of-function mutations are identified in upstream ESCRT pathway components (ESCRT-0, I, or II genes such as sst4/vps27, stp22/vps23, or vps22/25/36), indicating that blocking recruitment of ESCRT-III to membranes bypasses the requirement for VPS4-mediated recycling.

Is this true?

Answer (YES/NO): NO